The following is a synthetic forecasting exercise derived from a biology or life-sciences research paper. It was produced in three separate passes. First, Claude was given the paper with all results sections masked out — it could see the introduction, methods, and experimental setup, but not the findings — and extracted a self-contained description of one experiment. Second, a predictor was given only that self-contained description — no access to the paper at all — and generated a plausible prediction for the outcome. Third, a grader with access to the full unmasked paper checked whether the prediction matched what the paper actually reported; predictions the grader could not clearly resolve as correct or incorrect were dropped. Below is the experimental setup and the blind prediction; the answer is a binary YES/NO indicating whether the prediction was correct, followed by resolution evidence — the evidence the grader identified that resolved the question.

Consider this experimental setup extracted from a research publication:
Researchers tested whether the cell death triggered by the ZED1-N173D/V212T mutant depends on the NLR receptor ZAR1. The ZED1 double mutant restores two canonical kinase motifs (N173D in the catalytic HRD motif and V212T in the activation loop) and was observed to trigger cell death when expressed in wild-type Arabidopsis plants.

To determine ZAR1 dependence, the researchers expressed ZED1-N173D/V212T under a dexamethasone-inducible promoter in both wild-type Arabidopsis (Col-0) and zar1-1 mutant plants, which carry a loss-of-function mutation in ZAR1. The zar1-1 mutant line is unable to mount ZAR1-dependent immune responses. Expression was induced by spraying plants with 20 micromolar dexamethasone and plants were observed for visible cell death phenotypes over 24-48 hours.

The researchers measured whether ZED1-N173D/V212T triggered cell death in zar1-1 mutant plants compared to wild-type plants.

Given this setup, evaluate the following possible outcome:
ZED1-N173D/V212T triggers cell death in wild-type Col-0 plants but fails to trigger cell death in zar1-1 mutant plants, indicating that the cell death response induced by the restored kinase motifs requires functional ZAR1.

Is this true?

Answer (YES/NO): YES